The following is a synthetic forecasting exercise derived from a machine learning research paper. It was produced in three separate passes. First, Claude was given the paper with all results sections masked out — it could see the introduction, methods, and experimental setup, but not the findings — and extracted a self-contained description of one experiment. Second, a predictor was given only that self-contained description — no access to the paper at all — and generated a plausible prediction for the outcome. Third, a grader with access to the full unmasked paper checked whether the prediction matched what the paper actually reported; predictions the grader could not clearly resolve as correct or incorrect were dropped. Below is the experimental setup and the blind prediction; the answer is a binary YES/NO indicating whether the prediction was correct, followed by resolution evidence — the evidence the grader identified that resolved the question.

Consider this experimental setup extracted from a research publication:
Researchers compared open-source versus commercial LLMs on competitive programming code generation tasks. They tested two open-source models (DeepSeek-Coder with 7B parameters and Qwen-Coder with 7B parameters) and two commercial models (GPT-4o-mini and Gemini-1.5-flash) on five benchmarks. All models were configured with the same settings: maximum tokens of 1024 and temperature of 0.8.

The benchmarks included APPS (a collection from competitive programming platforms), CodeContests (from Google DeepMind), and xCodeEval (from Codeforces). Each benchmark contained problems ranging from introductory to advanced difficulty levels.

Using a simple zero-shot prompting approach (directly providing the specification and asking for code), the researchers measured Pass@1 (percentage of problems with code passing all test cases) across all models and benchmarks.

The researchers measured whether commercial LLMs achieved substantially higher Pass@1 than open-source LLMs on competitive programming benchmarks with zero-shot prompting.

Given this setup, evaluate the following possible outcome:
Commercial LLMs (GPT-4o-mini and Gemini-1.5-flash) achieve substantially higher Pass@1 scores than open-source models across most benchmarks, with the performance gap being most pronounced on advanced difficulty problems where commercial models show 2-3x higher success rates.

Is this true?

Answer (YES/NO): NO